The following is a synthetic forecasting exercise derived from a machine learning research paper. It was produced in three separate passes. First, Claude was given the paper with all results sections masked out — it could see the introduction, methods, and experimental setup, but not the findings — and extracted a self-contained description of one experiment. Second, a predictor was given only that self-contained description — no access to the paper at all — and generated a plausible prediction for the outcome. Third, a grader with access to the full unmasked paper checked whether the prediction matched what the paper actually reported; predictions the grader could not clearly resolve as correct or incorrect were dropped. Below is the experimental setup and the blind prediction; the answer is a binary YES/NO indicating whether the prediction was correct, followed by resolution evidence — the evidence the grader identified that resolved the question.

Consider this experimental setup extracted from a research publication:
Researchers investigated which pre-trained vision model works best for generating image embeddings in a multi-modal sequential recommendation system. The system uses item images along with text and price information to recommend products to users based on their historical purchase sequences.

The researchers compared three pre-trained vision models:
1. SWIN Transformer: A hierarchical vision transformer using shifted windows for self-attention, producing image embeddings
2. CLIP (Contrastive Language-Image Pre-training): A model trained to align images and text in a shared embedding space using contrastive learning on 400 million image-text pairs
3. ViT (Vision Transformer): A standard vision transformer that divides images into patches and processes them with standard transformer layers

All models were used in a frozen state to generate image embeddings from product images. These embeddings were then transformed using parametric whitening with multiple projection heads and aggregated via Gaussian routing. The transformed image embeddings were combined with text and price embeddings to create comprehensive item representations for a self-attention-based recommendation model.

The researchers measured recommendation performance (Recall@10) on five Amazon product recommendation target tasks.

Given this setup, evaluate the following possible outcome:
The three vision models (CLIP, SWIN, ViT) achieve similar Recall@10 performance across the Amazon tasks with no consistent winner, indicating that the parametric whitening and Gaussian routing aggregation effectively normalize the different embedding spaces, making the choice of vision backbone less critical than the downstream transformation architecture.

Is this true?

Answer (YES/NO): NO